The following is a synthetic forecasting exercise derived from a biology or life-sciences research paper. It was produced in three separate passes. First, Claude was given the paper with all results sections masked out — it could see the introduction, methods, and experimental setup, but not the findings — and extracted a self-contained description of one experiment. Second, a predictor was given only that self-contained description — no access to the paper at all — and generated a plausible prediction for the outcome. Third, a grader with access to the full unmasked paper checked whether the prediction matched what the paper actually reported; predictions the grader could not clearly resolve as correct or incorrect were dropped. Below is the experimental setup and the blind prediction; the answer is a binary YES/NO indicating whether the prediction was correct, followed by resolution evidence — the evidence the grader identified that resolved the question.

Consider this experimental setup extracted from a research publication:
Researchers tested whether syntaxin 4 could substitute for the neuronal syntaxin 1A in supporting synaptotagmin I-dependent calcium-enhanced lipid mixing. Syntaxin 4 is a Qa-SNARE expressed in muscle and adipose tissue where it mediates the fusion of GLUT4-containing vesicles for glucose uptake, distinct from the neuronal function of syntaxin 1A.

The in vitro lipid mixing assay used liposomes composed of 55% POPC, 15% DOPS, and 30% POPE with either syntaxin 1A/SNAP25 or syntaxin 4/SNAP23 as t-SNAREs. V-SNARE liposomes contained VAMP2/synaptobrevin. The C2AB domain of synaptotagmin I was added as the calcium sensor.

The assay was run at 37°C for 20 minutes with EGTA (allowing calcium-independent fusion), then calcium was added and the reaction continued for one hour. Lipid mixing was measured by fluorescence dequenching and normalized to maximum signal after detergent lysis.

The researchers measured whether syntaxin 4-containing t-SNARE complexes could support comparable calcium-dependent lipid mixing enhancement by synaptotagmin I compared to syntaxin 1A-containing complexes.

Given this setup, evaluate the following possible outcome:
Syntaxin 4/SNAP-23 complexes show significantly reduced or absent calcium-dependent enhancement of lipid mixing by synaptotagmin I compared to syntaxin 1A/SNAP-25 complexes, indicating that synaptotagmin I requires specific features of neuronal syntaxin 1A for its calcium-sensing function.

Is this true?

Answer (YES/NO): YES